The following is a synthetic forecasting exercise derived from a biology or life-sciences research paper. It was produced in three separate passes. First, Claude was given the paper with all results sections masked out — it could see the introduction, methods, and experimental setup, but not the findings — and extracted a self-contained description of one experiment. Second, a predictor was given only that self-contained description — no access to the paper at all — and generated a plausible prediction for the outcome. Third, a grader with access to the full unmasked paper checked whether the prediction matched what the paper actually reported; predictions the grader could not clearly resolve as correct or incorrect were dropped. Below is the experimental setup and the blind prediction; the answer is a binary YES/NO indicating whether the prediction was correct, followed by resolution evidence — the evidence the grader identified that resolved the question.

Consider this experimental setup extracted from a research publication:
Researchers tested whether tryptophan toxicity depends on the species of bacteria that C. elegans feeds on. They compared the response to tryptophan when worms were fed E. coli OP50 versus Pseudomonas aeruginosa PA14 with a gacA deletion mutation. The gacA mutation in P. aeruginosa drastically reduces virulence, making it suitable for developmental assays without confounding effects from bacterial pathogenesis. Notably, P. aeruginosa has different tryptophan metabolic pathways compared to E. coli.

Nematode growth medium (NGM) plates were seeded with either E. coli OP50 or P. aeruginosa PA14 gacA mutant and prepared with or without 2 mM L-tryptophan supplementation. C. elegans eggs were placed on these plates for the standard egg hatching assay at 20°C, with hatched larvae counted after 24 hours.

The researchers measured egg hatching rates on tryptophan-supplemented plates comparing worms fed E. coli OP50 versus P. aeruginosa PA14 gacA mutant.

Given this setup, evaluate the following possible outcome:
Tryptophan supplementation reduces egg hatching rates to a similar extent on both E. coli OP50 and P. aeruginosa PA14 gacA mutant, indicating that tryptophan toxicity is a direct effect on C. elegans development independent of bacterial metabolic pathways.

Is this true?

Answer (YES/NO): NO